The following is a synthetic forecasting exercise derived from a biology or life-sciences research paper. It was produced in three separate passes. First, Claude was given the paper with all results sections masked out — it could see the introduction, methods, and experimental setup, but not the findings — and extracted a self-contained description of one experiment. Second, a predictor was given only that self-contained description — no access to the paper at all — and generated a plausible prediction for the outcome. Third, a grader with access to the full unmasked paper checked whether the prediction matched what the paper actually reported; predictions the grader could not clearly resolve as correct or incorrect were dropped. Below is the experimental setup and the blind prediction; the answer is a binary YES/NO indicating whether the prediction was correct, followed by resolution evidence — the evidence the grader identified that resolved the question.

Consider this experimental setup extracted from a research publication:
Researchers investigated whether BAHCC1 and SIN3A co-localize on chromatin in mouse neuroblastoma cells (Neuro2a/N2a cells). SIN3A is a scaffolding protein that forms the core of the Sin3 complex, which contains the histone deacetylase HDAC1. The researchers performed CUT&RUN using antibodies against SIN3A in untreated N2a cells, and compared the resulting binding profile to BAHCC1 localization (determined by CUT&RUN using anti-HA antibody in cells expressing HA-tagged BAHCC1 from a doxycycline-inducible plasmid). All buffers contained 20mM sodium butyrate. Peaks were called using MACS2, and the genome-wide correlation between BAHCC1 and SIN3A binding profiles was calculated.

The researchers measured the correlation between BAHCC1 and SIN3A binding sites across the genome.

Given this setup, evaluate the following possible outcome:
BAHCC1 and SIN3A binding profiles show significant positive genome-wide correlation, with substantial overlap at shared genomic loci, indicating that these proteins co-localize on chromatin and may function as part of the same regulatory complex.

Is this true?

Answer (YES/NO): YES